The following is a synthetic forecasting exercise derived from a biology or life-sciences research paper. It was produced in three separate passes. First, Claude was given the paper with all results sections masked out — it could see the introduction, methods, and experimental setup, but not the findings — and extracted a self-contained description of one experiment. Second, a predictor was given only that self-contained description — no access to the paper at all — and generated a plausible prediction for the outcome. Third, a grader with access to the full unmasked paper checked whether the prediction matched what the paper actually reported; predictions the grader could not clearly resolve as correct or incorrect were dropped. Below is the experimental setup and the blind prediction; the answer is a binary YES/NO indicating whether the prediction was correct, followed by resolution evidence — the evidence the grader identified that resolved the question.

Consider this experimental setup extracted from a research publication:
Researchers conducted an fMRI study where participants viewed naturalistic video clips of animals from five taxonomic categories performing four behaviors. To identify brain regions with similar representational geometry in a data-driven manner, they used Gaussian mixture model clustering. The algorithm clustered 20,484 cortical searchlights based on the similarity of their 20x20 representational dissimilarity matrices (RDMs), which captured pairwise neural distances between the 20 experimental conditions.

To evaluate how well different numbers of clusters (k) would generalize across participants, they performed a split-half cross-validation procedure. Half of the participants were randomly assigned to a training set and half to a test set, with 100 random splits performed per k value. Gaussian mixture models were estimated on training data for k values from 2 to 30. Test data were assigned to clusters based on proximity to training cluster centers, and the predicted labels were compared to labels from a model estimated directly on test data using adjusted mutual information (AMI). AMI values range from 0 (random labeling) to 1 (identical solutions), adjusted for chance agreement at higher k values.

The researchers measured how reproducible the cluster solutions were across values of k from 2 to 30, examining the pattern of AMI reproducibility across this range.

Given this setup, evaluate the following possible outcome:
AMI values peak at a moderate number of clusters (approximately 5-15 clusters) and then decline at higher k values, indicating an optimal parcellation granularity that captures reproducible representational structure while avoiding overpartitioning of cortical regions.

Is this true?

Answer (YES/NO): NO